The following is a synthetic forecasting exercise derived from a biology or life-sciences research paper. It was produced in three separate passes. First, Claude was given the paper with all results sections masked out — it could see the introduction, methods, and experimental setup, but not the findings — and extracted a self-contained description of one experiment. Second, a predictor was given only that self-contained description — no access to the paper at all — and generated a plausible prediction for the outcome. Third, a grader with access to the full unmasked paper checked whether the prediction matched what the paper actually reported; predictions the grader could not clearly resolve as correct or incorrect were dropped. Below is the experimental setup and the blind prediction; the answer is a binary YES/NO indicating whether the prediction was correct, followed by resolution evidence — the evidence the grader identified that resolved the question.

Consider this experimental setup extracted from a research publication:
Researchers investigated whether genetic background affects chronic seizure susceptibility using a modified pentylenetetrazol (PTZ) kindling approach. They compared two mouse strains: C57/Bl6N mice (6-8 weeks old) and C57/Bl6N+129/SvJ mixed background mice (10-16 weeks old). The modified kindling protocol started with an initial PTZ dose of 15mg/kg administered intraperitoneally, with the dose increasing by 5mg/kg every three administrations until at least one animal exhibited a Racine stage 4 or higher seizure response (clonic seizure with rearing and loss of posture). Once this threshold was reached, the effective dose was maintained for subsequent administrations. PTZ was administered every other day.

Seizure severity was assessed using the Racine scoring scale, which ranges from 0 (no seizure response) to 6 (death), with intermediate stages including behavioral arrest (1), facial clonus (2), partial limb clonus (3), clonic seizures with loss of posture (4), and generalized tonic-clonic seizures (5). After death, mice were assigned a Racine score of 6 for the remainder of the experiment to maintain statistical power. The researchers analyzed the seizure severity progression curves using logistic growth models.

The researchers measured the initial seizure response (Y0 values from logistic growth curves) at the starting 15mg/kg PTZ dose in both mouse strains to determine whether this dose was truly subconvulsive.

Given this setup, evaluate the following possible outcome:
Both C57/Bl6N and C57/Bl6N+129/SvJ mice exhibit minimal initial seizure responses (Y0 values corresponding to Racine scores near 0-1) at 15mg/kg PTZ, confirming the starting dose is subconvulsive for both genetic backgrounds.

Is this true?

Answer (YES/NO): YES